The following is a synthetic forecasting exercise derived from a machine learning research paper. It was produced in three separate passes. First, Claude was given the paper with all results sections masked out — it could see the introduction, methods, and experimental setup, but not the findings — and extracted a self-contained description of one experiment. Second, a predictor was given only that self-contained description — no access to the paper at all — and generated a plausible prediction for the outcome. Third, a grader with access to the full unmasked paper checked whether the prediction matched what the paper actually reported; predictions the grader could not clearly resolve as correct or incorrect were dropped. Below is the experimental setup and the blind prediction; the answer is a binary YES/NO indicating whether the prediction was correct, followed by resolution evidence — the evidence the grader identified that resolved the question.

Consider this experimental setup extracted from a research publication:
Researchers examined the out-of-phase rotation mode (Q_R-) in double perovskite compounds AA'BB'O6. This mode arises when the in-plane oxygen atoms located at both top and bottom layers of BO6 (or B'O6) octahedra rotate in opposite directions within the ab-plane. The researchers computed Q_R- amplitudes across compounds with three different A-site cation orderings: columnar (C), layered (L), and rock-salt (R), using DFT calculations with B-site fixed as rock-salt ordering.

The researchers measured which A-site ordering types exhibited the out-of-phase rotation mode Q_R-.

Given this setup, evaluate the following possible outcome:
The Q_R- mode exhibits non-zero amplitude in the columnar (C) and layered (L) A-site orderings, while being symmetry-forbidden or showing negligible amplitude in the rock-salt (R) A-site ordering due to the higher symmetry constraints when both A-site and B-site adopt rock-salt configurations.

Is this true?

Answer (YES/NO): NO